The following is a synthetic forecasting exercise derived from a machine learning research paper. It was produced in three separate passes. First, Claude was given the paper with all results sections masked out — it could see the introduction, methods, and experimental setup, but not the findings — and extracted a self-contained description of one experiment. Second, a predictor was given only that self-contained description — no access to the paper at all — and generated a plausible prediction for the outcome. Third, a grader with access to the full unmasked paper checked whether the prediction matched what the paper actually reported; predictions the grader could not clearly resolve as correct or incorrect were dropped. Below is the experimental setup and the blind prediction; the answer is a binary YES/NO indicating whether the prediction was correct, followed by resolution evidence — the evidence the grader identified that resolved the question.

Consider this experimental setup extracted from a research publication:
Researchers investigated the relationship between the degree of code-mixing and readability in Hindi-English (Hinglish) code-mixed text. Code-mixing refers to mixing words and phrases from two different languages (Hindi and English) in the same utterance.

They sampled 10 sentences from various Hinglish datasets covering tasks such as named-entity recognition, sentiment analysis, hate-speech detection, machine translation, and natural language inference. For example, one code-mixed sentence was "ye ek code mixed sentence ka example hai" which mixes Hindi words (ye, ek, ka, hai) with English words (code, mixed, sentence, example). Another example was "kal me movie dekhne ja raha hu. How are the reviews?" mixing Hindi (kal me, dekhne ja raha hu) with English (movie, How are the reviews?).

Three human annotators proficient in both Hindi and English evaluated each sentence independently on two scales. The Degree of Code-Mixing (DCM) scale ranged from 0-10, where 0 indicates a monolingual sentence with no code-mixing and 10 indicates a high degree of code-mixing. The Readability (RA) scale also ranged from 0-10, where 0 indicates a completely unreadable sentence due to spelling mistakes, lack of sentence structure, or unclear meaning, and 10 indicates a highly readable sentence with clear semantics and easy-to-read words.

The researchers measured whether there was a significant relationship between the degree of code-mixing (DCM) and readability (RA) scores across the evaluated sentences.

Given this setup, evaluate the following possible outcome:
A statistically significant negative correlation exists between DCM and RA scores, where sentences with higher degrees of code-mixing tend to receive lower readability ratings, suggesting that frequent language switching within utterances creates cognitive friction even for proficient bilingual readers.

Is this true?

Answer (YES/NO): NO